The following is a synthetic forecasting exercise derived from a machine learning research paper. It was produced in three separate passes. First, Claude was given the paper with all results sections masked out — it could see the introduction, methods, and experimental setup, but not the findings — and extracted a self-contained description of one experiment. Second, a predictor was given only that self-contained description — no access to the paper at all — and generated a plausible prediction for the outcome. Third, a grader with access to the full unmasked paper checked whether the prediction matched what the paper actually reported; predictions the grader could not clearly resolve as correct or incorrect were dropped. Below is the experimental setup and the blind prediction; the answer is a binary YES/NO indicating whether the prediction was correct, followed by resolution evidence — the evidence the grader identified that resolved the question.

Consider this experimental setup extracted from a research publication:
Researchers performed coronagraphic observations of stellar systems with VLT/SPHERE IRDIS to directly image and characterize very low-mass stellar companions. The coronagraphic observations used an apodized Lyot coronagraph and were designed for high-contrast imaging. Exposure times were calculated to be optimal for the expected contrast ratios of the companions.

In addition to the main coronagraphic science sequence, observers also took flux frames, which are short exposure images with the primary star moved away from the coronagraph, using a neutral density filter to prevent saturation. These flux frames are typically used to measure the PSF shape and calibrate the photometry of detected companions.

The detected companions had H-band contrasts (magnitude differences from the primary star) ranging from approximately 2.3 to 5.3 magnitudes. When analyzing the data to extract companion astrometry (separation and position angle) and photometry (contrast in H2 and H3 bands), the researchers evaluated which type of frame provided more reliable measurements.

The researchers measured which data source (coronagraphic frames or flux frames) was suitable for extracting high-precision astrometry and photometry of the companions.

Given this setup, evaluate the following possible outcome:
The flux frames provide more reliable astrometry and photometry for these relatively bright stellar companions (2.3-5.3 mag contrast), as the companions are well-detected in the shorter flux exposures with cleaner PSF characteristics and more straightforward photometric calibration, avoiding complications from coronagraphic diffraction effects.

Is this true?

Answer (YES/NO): NO